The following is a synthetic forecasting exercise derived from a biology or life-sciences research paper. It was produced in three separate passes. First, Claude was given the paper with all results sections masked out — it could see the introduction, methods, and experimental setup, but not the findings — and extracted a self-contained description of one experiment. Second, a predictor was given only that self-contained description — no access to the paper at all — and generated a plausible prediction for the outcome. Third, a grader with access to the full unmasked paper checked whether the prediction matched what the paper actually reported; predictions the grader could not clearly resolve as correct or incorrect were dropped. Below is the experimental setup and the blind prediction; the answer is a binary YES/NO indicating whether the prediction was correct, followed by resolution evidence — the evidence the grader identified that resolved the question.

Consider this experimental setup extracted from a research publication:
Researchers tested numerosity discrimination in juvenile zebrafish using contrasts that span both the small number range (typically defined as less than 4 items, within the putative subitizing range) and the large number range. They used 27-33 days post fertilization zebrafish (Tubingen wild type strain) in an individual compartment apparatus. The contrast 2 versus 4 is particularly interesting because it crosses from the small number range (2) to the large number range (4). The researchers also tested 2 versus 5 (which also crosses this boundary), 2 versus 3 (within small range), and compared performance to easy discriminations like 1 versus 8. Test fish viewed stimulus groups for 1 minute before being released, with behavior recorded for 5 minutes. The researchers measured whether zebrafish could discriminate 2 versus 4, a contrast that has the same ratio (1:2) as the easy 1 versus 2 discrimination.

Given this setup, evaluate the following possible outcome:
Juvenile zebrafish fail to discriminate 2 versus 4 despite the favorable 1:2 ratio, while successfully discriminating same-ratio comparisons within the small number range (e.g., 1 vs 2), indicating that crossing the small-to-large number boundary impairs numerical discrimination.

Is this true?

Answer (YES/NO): YES